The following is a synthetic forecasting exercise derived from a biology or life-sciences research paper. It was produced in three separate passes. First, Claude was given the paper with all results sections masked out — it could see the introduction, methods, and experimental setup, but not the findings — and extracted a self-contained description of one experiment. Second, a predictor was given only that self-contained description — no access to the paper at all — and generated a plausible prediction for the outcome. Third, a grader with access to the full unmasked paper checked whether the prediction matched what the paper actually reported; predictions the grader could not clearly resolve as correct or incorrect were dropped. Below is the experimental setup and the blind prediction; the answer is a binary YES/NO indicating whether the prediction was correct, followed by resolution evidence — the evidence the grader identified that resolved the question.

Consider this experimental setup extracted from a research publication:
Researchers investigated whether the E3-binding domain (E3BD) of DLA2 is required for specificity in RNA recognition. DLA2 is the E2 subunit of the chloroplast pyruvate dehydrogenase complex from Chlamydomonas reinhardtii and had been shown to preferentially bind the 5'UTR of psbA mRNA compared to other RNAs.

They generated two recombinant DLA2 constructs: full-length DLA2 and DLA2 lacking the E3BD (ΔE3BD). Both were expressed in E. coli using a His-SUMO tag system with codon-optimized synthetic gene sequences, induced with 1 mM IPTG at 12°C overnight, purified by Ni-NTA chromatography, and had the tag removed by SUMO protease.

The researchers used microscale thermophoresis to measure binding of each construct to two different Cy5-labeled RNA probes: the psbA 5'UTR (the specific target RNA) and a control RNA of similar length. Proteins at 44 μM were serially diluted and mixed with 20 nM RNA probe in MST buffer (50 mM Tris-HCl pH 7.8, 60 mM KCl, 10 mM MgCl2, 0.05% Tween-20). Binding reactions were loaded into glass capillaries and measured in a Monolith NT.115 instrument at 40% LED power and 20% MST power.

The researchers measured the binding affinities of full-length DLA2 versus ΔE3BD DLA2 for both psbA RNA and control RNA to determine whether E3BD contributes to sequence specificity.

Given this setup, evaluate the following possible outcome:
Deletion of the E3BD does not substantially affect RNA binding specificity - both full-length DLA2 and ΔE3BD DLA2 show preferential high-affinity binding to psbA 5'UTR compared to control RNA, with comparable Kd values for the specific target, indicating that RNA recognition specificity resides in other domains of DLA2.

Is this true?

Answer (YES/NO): NO